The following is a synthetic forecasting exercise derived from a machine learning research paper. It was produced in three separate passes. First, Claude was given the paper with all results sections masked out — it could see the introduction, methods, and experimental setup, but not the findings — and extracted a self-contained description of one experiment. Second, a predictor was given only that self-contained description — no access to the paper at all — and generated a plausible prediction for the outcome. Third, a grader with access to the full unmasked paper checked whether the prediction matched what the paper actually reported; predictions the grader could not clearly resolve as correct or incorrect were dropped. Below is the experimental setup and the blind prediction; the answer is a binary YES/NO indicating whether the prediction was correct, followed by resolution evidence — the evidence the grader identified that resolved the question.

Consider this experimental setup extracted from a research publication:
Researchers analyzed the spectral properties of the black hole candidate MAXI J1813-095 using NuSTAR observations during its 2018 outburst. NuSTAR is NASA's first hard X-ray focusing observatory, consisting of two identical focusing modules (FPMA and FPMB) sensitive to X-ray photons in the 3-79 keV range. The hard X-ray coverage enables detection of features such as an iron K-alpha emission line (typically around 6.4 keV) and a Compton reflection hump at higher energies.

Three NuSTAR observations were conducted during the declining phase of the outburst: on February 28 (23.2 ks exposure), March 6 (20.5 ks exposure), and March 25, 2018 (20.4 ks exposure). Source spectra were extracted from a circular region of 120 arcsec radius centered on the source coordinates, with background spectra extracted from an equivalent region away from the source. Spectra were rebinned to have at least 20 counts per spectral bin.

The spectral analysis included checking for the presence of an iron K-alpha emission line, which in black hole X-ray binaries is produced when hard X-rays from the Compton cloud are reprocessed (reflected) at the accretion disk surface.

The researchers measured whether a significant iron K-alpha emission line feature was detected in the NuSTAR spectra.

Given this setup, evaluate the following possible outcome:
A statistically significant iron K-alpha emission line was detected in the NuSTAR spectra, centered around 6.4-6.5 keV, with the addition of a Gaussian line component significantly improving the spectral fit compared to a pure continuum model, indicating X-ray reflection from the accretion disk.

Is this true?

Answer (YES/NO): YES